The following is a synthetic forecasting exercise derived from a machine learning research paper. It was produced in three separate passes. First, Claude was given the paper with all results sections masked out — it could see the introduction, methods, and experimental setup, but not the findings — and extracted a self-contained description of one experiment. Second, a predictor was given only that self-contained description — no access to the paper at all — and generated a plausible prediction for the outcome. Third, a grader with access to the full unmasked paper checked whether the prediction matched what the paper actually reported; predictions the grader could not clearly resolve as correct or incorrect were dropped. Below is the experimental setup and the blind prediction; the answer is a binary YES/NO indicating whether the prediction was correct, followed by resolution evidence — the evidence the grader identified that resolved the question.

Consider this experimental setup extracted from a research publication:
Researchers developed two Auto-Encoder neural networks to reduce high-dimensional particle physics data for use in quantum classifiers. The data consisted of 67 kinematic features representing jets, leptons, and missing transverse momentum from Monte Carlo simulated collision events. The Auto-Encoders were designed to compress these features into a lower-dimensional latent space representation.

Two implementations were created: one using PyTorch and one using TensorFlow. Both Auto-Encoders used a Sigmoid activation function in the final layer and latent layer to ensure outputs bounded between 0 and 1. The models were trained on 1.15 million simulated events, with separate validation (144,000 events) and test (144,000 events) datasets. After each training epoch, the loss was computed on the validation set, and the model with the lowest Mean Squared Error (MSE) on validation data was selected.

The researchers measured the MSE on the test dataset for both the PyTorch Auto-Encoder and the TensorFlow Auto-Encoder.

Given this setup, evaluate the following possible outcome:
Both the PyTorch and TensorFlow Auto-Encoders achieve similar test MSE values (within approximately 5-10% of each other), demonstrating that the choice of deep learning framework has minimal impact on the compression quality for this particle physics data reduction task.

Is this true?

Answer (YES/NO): NO